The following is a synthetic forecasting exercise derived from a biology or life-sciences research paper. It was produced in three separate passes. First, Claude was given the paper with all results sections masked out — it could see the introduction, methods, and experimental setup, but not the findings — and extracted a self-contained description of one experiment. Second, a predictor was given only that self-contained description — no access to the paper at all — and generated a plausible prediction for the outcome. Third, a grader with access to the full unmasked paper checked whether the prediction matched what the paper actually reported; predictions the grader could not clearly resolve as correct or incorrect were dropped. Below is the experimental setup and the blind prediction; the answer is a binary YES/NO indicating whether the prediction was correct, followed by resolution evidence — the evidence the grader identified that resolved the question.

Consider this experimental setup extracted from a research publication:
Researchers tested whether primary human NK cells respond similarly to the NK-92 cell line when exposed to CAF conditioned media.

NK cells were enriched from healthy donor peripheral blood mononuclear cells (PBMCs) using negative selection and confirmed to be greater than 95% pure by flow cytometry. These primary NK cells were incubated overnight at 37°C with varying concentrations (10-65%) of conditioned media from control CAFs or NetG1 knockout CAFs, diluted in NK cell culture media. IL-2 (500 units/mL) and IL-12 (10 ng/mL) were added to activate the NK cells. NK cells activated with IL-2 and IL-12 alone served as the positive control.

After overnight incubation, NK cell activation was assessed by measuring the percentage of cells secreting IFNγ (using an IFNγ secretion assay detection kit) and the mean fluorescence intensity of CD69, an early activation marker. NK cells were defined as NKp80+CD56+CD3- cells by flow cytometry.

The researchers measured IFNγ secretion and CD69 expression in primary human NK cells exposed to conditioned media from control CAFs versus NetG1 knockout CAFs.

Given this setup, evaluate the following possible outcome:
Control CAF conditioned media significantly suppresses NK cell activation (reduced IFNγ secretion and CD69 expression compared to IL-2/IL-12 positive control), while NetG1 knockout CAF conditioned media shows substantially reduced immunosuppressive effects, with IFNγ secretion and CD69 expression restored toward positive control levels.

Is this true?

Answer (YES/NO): YES